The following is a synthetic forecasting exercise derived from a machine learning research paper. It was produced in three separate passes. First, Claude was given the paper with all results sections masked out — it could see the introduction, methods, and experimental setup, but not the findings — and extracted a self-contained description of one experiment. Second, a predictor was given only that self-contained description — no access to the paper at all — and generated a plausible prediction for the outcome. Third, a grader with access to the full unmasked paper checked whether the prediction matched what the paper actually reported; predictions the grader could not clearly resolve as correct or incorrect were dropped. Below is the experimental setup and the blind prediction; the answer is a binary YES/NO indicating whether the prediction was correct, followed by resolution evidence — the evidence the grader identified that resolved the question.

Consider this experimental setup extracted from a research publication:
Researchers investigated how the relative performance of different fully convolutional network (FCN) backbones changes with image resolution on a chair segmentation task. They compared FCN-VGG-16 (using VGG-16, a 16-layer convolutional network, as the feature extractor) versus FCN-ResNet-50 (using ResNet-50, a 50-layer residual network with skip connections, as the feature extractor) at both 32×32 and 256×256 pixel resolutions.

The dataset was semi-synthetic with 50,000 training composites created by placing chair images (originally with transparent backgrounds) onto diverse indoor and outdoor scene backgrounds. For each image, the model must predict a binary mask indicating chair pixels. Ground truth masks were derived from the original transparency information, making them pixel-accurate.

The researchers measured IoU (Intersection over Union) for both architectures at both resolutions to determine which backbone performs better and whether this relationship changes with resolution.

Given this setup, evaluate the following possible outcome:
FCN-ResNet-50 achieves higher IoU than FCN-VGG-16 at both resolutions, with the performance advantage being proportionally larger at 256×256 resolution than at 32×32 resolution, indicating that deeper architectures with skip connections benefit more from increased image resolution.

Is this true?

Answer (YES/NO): NO